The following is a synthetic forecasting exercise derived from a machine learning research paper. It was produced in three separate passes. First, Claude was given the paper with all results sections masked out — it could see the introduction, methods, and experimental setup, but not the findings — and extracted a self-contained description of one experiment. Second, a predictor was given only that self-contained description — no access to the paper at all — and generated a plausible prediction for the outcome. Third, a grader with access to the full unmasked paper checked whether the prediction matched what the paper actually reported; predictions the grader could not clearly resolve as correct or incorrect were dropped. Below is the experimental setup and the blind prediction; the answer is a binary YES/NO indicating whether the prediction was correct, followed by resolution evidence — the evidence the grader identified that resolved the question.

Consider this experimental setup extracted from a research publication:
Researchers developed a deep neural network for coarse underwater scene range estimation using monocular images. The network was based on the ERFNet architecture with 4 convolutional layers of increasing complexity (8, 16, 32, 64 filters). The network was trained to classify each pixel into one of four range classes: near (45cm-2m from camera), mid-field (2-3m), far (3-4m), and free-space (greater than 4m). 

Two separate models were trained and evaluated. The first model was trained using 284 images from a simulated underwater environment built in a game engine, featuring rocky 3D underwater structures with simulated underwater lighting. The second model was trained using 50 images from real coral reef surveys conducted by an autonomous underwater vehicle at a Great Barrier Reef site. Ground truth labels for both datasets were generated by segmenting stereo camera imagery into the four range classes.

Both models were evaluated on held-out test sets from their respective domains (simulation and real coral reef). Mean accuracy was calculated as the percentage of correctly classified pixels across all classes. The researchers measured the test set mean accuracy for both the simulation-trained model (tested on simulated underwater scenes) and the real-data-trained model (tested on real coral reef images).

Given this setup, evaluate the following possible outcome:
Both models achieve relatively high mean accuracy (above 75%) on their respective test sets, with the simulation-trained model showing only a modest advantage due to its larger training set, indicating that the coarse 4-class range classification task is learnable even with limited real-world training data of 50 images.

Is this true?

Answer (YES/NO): NO